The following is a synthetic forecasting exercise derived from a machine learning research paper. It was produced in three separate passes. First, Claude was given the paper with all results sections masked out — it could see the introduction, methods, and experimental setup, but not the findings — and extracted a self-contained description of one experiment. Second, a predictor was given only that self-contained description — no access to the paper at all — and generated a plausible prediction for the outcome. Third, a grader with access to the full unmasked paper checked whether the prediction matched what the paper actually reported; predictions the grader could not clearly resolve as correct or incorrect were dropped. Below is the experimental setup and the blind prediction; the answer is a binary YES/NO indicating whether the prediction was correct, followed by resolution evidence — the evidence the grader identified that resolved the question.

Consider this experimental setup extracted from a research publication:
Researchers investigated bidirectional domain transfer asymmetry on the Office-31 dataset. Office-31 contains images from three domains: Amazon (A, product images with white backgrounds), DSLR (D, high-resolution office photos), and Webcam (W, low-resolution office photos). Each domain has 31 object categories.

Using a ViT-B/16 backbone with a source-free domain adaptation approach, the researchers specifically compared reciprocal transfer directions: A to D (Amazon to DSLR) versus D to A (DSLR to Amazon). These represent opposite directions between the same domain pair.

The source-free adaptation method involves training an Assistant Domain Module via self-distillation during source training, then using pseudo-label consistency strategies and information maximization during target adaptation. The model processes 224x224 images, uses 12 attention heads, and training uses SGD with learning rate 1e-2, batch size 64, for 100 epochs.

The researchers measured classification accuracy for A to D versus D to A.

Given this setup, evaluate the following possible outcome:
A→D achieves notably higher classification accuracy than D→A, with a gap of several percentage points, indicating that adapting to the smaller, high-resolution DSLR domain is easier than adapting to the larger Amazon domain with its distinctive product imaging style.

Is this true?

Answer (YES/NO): YES